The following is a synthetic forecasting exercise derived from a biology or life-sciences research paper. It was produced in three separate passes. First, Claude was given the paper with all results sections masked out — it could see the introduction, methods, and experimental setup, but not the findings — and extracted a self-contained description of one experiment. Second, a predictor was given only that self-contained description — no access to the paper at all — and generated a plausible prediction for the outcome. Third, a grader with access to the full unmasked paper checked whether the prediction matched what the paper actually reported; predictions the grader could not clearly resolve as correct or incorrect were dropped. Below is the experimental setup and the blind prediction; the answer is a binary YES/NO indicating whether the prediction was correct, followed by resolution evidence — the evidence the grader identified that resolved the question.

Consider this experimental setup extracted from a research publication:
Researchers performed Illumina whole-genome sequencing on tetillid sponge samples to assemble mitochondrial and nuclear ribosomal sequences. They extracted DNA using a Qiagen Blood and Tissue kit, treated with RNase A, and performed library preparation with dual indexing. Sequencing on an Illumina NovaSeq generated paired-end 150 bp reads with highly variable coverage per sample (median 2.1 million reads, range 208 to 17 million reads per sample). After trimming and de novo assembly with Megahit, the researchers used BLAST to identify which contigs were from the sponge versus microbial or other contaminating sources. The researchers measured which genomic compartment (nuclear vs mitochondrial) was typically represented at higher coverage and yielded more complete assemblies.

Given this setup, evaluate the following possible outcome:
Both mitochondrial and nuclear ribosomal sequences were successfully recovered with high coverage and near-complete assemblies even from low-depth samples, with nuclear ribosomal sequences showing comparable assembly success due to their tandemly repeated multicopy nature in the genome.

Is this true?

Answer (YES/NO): NO